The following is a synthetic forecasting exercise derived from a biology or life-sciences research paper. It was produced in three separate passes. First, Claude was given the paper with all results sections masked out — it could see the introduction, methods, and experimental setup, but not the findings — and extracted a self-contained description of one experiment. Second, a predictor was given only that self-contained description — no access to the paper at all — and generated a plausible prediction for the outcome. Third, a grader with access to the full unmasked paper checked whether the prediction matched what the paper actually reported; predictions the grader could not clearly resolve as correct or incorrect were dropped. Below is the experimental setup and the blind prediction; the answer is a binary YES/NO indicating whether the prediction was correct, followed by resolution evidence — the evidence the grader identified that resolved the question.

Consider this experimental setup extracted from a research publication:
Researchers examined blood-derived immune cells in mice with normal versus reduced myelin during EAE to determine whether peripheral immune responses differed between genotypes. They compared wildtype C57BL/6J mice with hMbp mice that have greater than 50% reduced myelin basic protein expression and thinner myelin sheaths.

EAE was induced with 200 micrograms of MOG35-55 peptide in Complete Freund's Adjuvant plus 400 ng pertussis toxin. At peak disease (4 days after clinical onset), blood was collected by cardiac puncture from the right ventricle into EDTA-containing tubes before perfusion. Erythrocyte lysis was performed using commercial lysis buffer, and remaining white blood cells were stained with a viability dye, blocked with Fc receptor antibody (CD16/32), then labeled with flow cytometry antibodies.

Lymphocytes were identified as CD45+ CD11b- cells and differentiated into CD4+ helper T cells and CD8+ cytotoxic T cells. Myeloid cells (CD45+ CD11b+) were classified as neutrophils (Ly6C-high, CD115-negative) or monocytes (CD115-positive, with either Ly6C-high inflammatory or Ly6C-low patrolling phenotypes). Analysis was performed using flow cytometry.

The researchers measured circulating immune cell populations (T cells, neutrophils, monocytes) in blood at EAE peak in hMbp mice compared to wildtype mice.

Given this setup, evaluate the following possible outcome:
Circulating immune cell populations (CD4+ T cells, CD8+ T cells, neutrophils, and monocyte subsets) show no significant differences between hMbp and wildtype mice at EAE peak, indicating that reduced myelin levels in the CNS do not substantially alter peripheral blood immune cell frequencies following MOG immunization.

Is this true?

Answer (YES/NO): YES